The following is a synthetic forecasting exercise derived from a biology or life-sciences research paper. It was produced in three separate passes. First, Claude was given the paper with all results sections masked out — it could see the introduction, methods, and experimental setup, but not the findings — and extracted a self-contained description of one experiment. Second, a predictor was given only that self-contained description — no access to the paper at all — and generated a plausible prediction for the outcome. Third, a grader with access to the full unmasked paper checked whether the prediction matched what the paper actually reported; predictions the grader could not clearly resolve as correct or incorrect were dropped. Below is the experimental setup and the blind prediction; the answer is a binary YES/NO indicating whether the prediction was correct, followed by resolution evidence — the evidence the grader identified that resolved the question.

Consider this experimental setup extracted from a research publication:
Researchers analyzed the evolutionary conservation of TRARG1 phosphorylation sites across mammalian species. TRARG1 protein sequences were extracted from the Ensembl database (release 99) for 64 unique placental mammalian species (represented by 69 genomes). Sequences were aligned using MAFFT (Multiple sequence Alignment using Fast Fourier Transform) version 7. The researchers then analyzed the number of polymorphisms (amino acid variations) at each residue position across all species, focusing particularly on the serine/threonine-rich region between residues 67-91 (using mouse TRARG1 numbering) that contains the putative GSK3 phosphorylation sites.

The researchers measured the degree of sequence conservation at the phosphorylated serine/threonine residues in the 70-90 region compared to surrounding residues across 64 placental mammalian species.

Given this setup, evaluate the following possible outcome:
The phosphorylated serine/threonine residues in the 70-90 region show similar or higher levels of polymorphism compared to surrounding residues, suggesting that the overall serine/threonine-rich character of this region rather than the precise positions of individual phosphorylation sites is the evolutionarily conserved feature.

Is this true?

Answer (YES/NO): NO